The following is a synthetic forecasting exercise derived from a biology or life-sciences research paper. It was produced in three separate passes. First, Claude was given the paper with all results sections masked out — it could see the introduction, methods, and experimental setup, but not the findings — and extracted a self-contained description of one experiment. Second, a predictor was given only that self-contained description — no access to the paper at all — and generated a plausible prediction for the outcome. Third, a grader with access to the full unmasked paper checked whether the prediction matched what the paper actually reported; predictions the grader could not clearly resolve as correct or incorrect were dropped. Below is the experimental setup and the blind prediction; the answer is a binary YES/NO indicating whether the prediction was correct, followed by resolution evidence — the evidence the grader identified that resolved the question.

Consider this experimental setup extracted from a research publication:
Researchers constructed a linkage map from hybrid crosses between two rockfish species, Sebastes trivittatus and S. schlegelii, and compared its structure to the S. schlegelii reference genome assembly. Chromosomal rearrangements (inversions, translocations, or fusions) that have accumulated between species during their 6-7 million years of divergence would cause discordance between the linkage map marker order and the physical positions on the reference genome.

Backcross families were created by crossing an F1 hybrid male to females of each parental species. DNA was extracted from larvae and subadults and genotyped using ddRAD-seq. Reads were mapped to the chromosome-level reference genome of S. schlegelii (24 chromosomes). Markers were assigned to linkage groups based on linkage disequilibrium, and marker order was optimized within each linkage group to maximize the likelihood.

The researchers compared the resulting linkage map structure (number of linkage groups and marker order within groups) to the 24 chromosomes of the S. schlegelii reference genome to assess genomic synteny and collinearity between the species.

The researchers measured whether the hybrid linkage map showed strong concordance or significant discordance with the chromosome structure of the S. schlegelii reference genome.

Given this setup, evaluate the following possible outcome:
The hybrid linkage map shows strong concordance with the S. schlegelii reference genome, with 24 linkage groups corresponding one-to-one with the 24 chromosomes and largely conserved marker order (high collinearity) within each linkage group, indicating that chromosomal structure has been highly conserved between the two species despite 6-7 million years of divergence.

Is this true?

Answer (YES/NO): YES